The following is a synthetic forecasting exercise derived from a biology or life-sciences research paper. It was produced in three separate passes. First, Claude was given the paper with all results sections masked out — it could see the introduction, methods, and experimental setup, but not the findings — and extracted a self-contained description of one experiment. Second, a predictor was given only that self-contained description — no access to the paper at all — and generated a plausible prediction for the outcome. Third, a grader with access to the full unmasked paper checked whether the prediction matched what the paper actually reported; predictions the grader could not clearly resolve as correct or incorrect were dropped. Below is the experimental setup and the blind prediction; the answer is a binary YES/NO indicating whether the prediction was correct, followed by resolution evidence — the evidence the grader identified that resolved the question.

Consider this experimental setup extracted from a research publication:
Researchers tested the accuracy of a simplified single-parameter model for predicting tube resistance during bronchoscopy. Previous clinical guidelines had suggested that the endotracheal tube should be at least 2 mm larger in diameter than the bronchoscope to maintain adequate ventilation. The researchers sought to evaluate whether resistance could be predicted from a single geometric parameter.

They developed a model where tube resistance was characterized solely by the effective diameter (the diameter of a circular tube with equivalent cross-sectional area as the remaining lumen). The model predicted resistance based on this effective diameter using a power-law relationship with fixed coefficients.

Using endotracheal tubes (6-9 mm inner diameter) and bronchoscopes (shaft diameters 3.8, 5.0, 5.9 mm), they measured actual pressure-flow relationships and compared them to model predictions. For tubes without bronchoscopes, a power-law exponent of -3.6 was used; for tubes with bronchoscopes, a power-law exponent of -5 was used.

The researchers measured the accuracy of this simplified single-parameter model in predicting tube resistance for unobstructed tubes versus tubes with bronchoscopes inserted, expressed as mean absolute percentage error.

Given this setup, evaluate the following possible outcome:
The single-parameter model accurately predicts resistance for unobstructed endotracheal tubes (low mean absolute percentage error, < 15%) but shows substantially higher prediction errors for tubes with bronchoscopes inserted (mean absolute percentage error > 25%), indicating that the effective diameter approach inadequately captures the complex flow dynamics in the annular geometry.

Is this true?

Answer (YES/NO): NO